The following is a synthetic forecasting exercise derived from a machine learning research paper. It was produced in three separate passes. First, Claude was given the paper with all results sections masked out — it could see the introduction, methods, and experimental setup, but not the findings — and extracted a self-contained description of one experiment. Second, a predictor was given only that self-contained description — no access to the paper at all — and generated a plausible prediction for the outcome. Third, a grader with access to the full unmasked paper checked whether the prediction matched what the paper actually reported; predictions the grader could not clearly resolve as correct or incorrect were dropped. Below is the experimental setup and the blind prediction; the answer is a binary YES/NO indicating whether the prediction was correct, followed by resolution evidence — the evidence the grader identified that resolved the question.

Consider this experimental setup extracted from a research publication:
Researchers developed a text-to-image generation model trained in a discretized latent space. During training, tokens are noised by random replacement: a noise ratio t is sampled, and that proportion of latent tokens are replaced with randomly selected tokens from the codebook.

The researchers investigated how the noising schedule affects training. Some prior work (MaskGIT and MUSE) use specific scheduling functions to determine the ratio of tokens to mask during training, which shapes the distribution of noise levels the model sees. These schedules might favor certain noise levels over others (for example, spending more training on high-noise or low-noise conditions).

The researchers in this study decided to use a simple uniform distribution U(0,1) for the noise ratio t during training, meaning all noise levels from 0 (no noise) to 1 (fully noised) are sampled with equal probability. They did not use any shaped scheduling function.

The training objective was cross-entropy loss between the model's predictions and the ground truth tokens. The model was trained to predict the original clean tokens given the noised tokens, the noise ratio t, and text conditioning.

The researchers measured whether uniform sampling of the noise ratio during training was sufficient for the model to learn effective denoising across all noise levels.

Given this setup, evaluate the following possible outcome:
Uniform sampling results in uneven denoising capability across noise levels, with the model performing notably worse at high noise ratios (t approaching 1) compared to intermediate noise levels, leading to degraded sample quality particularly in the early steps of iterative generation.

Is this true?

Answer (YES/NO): NO